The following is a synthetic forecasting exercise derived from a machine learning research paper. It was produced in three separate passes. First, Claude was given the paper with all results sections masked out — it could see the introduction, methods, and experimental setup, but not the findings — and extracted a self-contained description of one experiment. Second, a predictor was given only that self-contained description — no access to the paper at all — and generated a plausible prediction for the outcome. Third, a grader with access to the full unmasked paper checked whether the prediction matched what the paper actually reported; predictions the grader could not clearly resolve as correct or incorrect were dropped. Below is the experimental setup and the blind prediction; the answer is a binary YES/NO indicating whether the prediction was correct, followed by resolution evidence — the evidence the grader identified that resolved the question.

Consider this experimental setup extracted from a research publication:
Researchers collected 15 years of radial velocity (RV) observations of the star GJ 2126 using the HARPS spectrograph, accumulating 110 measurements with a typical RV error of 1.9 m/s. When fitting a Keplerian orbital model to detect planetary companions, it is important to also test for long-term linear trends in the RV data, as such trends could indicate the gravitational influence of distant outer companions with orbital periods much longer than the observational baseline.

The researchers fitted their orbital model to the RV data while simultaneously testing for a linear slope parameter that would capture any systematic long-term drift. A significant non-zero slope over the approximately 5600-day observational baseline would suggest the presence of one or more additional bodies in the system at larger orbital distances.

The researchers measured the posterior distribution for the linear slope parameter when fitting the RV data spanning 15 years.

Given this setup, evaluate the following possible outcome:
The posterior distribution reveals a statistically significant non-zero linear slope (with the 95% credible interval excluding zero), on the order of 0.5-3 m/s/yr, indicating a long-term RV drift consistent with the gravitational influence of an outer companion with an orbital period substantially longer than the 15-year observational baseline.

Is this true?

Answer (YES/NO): NO